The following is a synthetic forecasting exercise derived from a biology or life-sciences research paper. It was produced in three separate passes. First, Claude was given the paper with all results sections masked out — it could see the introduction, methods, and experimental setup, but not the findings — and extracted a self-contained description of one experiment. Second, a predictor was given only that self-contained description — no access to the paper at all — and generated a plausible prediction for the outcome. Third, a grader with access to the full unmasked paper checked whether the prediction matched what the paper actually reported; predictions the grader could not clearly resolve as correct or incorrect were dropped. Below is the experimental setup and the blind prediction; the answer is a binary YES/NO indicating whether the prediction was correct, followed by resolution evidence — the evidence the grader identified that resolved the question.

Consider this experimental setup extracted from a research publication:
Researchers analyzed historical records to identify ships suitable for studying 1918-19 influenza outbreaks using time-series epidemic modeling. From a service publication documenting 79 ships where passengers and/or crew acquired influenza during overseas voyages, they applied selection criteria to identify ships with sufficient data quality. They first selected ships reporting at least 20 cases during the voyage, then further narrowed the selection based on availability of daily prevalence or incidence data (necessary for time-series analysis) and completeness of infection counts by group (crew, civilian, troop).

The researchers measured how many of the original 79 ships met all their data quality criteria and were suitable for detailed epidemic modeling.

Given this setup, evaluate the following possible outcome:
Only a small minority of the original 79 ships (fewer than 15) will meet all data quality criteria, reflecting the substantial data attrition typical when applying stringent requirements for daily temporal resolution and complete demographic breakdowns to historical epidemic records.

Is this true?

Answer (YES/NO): YES